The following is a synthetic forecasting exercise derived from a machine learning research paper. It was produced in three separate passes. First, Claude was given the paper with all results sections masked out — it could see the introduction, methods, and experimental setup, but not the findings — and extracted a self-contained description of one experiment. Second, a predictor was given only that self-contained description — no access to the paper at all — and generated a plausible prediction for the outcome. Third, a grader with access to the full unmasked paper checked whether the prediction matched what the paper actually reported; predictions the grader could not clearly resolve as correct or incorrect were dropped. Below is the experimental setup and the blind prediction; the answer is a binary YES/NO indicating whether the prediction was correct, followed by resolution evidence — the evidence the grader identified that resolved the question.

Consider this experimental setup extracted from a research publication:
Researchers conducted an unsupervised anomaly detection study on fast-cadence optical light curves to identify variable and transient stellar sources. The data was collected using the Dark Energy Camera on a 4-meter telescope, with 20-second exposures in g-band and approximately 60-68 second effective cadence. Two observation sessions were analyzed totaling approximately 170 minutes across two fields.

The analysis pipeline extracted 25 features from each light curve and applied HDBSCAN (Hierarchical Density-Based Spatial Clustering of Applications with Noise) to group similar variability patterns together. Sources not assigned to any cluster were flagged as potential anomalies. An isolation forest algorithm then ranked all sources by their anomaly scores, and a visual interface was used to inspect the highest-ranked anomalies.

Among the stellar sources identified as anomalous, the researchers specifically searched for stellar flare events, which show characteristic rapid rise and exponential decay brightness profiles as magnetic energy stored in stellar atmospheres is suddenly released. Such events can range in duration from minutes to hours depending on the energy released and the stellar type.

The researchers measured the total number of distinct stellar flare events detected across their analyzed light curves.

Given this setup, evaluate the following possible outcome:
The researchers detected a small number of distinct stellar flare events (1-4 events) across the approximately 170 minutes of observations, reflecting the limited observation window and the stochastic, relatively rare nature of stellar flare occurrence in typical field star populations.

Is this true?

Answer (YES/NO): YES